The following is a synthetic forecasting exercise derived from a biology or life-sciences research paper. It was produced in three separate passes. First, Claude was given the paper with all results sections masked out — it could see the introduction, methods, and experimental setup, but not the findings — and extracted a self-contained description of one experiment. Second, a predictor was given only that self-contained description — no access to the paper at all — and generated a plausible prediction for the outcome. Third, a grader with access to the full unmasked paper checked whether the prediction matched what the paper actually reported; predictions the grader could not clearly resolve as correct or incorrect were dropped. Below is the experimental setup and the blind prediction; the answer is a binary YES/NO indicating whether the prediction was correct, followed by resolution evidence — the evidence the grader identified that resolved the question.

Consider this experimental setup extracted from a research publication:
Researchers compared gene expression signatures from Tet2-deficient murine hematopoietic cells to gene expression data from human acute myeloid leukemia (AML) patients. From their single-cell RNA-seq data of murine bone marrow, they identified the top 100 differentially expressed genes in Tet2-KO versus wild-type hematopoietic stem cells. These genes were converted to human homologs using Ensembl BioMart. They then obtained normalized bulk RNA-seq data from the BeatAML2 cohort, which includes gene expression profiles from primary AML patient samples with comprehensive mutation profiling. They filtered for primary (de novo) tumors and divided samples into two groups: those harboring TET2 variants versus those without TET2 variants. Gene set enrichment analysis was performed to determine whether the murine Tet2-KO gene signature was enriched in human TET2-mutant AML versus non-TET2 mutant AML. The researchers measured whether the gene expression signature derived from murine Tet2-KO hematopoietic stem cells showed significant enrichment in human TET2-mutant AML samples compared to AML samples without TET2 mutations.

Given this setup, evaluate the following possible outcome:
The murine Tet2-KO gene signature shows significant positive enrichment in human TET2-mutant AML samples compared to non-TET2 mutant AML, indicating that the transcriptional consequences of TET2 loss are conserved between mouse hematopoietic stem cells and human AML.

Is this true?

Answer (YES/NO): YES